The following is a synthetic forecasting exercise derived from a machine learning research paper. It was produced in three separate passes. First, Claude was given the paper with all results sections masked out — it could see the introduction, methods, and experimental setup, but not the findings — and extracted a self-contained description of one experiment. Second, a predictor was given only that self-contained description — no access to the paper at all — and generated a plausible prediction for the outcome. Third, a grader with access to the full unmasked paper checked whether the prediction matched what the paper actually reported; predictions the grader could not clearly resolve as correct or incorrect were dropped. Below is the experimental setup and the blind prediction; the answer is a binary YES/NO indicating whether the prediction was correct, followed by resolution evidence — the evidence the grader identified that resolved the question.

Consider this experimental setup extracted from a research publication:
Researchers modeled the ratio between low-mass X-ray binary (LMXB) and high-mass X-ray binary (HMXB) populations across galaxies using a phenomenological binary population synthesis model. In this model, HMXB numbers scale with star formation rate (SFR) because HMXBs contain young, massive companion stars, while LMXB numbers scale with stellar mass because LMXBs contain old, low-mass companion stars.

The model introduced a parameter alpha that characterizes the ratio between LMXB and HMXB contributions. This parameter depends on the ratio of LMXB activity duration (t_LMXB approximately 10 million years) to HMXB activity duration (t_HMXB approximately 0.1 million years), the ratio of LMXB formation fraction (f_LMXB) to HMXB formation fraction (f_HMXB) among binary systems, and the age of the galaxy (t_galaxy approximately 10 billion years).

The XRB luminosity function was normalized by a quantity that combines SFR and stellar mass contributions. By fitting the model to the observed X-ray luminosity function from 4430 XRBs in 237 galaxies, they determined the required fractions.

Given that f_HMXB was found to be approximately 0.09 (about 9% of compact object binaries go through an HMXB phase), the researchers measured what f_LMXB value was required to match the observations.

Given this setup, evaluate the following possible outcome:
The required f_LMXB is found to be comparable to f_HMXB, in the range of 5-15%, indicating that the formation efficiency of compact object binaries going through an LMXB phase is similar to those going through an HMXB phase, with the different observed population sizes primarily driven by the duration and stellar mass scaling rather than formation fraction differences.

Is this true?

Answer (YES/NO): NO